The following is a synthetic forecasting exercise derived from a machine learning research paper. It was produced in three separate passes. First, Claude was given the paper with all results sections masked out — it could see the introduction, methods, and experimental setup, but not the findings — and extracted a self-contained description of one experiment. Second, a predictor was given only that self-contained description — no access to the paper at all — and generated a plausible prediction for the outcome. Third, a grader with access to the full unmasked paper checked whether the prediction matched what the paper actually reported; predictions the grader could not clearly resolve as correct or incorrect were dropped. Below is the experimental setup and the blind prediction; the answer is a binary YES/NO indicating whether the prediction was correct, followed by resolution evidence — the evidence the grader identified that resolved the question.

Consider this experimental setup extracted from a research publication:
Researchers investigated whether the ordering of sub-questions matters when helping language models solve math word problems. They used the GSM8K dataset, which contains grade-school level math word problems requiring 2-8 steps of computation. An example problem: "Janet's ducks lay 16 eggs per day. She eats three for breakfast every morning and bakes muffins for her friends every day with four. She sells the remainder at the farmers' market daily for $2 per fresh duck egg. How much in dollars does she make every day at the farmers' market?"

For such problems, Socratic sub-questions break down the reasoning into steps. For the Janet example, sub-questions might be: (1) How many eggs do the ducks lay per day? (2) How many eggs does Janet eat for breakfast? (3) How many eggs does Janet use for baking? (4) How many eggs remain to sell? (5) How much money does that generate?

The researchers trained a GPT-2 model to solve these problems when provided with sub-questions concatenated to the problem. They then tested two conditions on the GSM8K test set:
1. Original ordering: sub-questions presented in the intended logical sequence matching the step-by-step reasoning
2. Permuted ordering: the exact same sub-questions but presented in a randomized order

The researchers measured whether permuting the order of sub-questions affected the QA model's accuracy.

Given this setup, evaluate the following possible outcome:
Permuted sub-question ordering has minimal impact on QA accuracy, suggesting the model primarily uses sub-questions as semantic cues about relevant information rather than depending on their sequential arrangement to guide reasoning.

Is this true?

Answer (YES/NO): NO